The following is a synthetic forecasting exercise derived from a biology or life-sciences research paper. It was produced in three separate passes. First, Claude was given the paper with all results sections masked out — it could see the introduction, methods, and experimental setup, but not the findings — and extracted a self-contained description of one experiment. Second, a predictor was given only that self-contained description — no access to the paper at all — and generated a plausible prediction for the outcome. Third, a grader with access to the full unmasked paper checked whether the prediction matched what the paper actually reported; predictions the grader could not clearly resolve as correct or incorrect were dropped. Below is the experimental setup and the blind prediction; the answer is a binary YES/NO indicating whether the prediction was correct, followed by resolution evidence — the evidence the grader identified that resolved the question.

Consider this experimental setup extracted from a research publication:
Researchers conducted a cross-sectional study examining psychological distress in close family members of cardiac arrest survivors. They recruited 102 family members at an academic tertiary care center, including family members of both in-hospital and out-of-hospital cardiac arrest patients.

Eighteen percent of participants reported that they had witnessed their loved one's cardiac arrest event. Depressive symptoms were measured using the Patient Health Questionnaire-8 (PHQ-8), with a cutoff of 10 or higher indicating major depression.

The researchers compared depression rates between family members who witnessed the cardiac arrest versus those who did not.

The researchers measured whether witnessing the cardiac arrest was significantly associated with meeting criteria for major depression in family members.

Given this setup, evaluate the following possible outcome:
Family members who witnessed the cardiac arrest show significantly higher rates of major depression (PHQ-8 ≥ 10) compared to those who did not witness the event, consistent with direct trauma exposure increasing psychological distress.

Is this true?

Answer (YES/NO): NO